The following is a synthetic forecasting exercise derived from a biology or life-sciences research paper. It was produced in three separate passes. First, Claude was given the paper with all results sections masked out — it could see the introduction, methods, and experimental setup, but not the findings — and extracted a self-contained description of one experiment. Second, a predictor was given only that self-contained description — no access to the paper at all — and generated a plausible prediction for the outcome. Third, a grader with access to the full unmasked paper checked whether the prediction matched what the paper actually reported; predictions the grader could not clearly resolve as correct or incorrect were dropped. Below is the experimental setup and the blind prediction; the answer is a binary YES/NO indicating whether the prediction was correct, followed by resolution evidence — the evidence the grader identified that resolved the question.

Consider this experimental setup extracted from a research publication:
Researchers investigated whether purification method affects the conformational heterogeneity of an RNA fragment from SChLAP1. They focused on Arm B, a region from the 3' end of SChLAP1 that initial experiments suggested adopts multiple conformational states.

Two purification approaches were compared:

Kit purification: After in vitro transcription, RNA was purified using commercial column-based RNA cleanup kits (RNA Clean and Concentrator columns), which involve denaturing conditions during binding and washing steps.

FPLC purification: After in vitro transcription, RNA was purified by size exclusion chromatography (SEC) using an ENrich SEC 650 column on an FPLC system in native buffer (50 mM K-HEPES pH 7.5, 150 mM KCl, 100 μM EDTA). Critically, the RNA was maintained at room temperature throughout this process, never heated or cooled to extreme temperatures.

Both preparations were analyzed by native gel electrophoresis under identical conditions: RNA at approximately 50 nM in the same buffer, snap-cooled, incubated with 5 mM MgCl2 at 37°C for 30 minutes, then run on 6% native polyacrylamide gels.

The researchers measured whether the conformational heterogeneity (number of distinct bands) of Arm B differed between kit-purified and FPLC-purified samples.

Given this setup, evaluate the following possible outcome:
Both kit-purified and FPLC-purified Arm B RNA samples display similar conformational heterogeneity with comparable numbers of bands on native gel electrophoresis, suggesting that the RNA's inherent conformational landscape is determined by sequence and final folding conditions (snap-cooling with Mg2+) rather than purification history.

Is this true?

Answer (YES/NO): YES